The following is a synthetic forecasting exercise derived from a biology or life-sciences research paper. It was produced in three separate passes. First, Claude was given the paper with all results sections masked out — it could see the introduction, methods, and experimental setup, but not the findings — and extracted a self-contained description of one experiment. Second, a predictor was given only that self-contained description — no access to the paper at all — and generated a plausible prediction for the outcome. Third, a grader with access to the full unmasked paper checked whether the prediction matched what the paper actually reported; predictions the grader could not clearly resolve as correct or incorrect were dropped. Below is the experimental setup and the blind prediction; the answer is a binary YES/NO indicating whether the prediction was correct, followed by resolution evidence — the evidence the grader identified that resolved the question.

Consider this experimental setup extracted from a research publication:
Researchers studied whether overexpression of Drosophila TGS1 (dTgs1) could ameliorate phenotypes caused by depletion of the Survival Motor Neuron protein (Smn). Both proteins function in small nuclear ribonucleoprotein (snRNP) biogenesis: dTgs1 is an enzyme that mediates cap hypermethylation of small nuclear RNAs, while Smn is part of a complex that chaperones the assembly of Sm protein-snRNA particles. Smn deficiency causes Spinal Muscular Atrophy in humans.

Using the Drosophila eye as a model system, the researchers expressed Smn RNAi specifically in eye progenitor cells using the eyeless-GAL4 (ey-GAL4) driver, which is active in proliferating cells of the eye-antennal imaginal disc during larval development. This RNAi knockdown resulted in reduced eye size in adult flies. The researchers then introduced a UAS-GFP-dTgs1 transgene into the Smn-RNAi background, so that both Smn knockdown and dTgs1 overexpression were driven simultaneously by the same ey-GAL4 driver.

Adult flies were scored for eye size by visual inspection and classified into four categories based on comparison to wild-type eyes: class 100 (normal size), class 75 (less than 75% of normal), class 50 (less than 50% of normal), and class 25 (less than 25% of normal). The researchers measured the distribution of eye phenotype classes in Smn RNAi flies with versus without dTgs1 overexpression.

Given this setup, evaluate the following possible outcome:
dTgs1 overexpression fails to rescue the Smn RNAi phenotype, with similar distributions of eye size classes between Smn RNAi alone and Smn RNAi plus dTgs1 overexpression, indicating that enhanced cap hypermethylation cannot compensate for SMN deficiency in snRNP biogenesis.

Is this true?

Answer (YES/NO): NO